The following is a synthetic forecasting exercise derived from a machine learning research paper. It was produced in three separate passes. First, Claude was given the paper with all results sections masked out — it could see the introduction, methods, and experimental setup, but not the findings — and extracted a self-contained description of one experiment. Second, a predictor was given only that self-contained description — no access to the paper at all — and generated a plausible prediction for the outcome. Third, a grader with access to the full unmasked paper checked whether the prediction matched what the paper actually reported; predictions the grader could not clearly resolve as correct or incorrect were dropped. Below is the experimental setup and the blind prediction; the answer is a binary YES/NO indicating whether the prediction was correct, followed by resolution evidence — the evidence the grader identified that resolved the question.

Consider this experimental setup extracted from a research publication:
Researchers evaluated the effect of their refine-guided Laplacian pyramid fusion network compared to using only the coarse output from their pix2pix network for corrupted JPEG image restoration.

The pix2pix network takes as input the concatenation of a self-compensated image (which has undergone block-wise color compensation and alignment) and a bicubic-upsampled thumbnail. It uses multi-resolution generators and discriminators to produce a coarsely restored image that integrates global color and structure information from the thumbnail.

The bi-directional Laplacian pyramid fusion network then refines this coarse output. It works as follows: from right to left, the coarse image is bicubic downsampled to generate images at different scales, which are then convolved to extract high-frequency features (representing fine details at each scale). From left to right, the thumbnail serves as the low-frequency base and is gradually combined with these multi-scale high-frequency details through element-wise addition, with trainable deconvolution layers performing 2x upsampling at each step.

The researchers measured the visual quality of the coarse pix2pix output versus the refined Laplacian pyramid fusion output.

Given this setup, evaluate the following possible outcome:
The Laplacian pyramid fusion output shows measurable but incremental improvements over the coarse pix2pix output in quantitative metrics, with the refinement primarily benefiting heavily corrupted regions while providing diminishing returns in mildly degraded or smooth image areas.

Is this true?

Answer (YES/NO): NO